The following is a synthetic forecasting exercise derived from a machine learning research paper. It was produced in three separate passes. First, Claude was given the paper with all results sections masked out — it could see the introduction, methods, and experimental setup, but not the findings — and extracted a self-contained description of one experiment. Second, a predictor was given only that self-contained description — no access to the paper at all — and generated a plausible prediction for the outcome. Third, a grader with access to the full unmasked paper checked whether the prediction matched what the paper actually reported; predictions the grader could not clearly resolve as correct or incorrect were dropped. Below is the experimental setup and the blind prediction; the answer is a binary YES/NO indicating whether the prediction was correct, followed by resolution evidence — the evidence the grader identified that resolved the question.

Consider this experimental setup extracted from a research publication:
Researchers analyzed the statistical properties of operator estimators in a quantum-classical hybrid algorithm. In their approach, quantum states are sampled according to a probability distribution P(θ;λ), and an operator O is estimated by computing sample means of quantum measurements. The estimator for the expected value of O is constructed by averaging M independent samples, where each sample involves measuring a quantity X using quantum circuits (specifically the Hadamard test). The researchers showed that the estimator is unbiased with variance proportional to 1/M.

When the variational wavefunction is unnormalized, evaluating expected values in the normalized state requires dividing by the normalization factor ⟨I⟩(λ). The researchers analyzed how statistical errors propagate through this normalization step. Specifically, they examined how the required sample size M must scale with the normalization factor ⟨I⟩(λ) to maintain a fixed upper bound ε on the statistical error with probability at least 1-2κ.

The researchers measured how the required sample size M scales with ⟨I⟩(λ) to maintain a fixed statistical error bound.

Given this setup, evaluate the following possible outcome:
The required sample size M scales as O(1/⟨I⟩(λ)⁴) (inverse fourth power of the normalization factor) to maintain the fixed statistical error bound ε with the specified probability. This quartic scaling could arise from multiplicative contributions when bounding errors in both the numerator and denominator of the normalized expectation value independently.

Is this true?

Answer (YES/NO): NO